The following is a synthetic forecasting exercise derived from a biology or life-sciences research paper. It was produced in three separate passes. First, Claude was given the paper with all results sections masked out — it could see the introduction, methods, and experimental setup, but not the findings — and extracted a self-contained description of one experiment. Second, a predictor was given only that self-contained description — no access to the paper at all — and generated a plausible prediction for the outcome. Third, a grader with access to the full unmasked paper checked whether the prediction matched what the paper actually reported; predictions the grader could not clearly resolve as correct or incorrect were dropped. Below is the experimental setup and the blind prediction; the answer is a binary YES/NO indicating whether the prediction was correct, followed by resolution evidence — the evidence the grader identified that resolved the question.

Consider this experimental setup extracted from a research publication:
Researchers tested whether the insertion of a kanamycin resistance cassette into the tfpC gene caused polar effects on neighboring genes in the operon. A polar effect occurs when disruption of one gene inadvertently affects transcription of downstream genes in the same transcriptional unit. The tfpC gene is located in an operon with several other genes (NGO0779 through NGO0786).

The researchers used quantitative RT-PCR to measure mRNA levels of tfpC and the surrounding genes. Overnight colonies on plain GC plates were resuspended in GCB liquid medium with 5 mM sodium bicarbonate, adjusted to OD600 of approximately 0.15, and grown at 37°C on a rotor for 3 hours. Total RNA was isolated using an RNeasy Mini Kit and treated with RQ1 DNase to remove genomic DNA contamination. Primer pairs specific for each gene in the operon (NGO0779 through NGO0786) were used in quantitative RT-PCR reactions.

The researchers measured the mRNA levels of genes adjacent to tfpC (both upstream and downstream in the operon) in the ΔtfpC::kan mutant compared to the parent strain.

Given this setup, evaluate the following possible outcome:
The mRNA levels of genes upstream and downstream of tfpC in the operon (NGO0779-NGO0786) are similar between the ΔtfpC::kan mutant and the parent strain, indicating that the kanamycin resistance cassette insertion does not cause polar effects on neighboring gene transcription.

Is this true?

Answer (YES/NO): YES